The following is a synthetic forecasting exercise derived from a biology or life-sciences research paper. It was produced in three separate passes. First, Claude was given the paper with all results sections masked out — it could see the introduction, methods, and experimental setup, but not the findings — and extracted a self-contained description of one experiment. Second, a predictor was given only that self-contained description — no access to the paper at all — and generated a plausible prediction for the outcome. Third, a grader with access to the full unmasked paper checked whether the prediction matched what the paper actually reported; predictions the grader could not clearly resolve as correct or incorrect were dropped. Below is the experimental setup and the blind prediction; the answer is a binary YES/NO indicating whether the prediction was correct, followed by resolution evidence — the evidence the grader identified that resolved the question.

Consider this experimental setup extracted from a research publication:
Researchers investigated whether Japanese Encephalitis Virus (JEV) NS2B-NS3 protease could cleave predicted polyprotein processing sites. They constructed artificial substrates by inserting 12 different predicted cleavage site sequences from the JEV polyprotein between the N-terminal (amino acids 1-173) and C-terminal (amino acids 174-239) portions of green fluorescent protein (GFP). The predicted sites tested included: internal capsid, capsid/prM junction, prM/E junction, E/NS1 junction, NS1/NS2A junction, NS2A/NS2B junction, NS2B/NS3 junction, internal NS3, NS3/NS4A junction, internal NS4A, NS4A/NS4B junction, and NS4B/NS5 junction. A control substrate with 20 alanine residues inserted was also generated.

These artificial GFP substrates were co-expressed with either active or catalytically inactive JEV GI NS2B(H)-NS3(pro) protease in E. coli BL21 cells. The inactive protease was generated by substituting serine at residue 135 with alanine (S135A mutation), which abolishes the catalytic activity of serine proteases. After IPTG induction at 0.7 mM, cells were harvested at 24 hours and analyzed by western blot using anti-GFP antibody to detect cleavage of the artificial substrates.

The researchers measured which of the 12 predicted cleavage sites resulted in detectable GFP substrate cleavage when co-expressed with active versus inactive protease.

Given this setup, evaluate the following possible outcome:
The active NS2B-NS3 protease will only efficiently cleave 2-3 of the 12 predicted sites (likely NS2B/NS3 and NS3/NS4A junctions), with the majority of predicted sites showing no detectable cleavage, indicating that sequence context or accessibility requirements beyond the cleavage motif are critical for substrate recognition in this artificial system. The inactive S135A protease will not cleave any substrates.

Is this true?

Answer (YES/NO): NO